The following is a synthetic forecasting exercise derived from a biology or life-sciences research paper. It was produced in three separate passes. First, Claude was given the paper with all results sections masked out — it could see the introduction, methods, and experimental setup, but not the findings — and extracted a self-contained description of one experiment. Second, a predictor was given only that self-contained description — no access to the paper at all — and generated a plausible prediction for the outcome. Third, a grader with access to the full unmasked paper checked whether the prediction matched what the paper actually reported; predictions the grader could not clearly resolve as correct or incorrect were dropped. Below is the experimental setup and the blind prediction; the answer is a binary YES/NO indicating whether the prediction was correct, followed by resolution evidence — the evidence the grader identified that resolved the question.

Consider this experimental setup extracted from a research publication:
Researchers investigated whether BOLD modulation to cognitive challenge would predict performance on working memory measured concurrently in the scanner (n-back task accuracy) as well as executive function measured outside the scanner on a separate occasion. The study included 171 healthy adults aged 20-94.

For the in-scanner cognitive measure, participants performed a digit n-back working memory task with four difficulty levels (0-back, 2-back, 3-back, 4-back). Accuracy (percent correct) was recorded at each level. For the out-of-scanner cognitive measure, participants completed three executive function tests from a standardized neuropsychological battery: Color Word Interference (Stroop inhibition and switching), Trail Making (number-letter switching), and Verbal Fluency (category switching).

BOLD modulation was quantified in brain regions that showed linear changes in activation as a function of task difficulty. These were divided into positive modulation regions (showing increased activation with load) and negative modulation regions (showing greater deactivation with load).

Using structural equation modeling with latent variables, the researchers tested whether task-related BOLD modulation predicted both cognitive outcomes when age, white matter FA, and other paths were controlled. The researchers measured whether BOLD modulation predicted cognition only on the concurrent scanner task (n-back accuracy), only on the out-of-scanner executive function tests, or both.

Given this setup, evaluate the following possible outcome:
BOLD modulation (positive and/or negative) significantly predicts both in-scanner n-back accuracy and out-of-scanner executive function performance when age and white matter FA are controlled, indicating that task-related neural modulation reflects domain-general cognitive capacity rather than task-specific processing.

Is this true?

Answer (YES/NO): YES